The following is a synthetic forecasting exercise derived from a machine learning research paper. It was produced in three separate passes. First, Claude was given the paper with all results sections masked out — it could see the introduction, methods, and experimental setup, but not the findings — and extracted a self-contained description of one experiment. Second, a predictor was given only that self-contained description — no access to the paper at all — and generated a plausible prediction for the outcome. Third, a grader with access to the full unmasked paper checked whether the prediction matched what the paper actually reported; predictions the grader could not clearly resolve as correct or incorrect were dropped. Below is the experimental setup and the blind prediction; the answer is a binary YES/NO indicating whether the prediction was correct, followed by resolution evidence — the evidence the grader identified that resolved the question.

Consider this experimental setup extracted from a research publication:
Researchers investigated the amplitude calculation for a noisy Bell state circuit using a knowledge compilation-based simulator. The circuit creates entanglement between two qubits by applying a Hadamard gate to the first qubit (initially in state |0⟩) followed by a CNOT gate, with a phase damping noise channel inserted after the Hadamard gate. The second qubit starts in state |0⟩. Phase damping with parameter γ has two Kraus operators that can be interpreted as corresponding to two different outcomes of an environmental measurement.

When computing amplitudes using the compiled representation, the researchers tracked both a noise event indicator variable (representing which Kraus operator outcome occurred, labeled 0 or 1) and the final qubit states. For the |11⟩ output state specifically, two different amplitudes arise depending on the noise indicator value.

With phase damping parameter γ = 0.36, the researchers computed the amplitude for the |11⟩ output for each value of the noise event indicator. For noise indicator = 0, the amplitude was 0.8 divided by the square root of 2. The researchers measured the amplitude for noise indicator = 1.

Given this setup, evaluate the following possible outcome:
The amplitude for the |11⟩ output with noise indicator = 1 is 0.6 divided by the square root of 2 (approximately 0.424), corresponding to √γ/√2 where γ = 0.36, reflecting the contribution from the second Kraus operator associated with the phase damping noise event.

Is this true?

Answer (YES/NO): NO